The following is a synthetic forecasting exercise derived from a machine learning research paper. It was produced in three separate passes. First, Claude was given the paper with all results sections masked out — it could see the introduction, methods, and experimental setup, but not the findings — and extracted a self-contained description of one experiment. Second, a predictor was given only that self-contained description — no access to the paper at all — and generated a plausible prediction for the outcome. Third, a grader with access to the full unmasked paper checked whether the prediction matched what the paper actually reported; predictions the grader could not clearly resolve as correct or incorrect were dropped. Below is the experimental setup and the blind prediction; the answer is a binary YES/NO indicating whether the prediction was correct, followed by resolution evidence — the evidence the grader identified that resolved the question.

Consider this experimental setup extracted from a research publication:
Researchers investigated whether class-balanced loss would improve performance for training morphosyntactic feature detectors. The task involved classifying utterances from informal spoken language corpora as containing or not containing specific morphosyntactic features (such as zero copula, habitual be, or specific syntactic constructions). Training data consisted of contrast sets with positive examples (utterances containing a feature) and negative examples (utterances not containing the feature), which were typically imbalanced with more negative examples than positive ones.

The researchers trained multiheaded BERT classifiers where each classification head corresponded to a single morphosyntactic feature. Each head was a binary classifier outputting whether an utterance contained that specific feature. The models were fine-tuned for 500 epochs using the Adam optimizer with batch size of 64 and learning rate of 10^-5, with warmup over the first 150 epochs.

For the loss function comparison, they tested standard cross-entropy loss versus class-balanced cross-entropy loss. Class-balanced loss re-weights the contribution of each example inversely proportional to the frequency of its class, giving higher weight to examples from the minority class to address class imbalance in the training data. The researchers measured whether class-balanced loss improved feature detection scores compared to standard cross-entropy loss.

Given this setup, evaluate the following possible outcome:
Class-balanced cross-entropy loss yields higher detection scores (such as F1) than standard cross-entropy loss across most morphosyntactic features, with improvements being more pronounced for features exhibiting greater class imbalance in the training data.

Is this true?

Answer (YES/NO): NO